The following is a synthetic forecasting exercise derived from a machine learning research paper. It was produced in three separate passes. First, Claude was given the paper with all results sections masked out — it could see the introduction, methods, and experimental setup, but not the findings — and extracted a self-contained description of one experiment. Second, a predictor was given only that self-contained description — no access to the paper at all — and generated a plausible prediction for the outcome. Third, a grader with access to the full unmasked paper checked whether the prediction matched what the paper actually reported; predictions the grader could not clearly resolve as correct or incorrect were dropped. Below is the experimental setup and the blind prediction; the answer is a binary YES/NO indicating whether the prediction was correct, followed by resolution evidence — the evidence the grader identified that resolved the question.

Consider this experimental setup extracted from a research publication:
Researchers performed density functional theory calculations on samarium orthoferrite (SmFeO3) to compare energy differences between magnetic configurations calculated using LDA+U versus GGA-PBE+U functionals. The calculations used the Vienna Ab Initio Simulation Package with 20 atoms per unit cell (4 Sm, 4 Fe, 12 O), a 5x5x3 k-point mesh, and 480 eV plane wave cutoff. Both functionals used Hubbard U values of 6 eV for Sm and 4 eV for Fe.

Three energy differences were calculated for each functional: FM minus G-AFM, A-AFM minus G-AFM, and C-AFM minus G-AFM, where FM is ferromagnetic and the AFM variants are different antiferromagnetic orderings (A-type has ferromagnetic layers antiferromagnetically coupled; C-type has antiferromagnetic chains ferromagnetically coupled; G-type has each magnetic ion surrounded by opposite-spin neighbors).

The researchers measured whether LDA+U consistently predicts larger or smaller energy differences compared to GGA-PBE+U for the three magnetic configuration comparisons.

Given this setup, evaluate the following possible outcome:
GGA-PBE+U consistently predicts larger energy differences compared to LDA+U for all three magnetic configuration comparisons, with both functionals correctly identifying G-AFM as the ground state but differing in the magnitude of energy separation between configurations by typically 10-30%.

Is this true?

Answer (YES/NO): NO